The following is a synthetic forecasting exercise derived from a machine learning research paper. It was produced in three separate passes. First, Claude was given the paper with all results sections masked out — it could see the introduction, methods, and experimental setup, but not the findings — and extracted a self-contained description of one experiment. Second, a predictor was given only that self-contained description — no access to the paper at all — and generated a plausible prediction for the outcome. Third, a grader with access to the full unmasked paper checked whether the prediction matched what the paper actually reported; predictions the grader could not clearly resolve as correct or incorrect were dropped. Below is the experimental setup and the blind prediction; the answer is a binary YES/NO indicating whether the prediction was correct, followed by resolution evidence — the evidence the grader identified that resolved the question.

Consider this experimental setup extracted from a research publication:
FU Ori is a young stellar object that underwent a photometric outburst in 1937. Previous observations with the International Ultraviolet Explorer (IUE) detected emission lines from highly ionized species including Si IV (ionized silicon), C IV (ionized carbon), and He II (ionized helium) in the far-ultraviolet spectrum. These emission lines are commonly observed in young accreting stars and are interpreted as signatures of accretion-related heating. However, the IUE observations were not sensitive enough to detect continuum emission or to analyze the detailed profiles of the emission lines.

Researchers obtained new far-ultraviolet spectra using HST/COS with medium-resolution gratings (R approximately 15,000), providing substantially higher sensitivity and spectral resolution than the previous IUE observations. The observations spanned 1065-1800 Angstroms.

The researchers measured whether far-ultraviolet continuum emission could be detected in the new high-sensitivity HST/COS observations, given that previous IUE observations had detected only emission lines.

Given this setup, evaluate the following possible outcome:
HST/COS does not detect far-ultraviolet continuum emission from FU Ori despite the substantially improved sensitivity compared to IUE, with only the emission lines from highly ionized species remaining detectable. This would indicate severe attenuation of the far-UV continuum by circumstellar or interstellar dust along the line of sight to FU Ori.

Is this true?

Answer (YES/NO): NO